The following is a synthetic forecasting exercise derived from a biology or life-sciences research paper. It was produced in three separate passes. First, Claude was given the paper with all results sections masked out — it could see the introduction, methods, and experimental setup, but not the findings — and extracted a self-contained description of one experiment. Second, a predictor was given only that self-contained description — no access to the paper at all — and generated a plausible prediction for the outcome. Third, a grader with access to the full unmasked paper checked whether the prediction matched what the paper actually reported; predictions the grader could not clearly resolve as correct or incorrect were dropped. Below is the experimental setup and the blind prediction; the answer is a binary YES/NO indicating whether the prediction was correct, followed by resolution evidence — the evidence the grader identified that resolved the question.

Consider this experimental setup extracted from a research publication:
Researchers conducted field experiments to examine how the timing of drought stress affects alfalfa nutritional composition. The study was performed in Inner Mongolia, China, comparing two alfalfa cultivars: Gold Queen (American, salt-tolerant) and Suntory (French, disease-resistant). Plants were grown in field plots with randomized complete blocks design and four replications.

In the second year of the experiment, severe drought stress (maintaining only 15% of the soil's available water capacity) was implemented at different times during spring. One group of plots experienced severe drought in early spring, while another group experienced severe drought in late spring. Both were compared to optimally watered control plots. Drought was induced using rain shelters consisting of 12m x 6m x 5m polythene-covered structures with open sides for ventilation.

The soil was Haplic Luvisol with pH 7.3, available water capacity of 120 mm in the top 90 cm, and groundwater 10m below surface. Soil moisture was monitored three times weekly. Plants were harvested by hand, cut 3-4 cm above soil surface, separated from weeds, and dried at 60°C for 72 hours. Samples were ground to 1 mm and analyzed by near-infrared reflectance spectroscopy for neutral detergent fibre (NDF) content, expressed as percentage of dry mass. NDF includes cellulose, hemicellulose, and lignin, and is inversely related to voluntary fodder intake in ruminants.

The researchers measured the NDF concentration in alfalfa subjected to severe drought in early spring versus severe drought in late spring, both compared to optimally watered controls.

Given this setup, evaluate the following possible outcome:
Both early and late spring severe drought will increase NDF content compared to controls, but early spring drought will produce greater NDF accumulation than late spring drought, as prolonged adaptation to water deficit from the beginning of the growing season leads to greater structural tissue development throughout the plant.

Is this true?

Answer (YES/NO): NO